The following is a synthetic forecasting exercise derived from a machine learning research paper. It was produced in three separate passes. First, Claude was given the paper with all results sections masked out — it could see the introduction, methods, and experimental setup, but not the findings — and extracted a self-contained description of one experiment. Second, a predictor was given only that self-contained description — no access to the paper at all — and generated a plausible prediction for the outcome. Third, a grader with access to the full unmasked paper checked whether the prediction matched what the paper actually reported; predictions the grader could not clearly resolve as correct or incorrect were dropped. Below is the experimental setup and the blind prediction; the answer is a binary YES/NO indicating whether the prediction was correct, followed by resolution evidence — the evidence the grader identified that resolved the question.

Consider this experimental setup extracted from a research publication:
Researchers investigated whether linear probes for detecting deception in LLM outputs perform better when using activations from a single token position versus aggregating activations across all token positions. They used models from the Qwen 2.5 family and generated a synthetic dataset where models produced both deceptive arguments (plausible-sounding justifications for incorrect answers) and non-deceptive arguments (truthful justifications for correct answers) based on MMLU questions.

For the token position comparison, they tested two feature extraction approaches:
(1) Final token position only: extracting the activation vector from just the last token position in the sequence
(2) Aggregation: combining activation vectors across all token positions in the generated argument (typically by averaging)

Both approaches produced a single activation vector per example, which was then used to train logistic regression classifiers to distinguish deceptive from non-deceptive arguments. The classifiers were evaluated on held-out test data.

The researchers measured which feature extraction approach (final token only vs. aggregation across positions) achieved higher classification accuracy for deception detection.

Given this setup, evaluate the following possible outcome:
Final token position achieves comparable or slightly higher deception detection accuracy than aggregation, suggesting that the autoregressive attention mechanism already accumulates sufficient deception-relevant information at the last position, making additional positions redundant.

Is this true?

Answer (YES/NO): YES